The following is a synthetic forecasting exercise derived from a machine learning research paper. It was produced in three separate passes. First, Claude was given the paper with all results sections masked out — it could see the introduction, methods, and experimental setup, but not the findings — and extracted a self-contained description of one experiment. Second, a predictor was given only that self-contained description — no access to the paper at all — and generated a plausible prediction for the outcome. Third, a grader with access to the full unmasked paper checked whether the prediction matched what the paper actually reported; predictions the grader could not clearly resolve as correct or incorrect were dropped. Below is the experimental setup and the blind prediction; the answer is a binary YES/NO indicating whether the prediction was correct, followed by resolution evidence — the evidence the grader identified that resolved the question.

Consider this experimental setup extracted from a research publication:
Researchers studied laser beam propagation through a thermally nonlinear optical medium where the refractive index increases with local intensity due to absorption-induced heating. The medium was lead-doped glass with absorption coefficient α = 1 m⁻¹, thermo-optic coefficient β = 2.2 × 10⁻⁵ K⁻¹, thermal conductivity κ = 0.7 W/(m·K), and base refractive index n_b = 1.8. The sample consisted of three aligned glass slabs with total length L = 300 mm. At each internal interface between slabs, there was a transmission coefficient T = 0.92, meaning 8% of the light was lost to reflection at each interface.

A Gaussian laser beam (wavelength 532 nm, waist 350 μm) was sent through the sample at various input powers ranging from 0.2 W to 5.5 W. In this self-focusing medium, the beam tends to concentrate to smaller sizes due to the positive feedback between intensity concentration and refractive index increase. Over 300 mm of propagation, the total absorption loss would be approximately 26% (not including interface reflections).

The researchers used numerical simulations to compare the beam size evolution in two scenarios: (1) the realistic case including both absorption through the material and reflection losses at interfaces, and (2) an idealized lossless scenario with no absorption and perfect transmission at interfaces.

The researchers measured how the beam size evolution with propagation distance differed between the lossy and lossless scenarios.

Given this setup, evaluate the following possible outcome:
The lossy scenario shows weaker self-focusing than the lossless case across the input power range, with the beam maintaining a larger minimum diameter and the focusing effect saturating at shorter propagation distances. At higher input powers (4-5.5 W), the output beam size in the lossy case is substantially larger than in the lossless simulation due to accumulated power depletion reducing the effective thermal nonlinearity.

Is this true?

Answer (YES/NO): NO